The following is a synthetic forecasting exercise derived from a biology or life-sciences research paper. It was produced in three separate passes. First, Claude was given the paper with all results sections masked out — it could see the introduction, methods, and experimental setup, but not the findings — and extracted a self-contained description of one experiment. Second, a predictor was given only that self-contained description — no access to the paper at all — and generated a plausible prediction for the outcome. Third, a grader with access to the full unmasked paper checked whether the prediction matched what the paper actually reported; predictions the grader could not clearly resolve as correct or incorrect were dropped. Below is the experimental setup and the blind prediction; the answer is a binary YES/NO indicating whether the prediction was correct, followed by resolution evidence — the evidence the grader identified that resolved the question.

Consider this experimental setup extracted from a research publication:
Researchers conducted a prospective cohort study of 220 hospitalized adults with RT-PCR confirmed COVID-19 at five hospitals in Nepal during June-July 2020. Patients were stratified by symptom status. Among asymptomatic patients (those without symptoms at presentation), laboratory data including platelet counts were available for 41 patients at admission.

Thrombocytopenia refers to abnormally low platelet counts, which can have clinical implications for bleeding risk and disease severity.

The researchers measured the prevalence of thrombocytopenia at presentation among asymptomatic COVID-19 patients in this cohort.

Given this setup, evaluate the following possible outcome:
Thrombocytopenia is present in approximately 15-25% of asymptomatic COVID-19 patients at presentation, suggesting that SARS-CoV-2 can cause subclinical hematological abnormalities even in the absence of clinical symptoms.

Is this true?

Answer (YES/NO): NO